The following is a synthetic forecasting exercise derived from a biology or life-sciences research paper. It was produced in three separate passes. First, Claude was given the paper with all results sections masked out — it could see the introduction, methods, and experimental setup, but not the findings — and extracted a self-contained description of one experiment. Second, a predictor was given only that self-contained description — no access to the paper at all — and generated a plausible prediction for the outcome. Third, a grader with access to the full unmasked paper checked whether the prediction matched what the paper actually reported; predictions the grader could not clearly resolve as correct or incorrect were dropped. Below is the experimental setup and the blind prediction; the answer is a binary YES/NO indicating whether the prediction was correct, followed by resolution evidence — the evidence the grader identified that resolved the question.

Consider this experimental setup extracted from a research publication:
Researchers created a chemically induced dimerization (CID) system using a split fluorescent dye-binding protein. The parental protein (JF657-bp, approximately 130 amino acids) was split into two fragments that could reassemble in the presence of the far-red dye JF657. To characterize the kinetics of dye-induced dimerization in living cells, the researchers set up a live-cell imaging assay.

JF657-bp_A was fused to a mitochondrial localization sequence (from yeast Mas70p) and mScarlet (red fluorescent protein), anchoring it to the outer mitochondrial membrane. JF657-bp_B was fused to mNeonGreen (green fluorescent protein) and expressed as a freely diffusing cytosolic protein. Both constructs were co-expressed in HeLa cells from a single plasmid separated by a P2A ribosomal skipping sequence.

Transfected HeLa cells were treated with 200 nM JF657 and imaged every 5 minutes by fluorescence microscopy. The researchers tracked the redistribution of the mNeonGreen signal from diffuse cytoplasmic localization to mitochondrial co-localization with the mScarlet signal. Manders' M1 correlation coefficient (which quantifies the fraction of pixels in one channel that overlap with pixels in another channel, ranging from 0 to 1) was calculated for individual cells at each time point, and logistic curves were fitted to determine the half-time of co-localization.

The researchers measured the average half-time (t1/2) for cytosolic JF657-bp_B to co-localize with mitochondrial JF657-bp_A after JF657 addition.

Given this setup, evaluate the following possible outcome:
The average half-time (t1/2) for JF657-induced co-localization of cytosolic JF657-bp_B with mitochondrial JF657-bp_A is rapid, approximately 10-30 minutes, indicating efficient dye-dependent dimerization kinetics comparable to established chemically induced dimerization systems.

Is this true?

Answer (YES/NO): YES